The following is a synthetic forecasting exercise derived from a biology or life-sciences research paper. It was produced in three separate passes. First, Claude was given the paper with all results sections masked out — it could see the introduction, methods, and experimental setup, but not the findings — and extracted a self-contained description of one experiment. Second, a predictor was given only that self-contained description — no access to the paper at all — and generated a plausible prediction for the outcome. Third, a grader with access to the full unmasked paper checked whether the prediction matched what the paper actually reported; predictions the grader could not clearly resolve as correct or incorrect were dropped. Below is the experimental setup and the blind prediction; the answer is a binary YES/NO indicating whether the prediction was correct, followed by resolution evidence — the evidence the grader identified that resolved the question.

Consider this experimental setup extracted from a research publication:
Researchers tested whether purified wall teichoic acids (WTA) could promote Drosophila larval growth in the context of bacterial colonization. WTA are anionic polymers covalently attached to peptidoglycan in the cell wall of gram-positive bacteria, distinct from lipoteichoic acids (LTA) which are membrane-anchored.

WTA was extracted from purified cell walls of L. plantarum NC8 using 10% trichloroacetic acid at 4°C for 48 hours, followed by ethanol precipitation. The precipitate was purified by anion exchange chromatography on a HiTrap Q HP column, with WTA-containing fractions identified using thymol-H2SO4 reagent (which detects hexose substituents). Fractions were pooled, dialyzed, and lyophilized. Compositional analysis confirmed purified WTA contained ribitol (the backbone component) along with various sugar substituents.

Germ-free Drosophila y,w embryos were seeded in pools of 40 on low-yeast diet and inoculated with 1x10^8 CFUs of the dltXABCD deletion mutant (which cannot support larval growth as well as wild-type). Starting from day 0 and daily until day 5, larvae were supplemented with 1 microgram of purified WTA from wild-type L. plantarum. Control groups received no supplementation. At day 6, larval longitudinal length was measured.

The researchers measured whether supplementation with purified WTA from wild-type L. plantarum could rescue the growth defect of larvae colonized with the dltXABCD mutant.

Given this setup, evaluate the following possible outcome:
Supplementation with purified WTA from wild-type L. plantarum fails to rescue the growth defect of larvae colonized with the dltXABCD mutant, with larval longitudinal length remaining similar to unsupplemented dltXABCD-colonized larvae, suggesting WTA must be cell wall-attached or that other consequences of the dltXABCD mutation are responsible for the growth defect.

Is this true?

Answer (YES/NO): YES